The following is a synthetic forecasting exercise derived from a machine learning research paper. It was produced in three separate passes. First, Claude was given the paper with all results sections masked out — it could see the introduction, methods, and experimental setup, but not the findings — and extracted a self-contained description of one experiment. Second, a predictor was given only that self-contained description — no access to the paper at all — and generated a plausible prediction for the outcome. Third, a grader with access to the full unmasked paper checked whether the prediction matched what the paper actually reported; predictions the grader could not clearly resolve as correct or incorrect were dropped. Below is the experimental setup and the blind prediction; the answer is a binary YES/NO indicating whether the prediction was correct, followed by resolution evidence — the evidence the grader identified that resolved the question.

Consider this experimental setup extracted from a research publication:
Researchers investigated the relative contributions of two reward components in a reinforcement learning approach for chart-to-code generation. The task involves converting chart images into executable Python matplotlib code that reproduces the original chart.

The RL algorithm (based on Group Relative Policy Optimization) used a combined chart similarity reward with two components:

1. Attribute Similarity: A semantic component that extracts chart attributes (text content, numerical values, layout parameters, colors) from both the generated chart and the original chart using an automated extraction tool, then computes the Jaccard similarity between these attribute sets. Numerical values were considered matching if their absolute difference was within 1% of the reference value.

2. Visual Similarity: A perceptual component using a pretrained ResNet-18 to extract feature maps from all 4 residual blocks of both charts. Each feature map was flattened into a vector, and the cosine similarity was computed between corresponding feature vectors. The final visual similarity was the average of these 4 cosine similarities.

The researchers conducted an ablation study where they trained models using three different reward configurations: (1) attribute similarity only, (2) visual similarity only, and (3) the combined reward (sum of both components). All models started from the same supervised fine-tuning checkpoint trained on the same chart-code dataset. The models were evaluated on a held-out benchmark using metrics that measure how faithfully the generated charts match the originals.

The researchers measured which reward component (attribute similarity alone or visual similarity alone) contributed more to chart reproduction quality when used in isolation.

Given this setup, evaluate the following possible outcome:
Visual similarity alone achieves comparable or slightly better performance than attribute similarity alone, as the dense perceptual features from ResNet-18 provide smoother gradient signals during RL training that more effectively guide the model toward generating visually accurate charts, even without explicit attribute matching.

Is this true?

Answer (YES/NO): YES